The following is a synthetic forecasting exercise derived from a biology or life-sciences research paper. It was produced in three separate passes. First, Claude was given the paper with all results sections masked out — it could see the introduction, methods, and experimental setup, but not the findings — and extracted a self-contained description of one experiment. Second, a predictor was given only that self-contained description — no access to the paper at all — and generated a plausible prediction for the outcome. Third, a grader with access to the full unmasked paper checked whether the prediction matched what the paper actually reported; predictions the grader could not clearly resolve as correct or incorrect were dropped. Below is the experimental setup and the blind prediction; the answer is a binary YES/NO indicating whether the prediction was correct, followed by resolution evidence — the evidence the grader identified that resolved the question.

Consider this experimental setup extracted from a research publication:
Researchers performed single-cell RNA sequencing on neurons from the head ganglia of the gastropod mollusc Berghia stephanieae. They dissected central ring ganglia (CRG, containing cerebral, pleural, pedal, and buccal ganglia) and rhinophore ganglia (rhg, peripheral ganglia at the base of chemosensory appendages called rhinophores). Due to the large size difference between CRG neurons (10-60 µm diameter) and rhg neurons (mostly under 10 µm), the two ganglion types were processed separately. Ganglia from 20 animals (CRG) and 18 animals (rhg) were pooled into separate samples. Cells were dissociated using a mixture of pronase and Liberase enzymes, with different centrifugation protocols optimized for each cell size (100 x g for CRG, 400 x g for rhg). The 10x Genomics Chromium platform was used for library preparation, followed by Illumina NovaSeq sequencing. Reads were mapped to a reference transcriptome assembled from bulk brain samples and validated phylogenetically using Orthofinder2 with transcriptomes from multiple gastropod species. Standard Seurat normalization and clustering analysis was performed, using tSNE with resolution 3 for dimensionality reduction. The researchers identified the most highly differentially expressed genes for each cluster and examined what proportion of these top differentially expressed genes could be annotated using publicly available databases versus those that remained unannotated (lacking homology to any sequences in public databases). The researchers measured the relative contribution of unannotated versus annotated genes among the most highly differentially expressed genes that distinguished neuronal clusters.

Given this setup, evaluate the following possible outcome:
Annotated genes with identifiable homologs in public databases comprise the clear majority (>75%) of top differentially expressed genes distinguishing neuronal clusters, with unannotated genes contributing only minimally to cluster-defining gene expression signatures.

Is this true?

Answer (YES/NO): NO